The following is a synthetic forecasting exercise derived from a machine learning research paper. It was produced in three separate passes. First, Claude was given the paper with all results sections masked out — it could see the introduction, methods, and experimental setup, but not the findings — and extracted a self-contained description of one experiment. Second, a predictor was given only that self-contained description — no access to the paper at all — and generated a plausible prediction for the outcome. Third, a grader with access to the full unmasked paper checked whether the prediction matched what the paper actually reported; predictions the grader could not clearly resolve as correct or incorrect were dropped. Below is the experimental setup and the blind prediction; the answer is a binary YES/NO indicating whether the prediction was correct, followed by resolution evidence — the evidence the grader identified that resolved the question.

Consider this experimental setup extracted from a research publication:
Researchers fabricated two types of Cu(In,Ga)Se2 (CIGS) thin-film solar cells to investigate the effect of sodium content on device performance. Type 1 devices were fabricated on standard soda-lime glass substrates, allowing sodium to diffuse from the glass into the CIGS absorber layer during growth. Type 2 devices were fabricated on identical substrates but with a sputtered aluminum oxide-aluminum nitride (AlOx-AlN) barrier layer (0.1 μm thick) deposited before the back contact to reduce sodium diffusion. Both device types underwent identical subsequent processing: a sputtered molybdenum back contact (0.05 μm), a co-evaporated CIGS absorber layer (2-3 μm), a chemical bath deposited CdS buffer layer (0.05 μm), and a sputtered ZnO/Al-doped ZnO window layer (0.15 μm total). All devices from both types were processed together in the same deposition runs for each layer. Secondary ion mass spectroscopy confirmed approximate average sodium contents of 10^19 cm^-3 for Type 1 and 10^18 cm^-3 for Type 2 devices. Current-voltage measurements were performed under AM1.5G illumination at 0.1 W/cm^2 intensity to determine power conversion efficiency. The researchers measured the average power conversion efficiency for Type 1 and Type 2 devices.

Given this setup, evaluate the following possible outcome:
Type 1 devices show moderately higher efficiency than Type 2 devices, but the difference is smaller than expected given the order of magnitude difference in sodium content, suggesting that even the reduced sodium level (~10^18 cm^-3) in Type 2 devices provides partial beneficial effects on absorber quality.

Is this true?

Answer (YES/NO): NO